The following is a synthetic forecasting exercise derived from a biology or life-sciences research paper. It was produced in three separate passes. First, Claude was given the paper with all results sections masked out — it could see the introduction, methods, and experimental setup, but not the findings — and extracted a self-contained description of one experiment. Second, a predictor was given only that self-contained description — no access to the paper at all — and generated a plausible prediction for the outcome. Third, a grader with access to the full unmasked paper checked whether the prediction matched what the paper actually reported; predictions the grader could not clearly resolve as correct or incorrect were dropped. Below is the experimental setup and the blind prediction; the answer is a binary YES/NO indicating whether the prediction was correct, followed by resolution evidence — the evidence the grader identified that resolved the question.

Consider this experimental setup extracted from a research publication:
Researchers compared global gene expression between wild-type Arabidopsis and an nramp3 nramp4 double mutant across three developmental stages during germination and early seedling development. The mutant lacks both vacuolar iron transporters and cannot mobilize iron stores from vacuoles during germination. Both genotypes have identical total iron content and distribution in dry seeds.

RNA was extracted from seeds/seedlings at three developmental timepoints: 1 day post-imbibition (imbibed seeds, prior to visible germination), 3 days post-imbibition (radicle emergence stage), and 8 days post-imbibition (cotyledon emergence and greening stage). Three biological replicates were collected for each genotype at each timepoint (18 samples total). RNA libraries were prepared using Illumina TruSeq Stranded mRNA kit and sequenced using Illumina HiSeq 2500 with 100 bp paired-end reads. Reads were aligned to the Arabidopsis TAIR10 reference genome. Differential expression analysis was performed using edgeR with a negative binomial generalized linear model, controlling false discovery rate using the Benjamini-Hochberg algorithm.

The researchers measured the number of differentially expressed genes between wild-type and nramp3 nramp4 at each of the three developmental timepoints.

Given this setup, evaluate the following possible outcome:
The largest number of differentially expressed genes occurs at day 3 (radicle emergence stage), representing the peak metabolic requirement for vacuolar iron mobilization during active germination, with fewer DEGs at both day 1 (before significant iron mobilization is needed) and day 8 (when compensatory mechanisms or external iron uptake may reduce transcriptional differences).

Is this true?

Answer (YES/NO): NO